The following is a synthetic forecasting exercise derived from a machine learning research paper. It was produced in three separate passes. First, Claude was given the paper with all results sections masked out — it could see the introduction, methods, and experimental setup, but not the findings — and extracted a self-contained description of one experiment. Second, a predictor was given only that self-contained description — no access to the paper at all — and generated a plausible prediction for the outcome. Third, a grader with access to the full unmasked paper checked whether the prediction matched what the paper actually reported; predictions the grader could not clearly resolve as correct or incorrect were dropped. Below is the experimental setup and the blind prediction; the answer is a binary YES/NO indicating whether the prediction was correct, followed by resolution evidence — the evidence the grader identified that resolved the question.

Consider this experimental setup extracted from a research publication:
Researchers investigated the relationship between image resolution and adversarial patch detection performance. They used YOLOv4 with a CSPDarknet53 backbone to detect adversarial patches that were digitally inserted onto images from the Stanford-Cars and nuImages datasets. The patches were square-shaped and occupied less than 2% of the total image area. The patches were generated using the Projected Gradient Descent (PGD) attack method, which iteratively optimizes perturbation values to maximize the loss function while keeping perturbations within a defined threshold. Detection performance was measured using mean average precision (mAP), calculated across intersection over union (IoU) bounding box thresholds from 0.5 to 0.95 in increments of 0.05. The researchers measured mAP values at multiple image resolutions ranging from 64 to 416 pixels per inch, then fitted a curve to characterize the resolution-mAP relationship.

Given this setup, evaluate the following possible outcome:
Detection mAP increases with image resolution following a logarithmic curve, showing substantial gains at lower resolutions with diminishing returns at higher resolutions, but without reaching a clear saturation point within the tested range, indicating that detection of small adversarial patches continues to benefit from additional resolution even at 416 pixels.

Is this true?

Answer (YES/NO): NO